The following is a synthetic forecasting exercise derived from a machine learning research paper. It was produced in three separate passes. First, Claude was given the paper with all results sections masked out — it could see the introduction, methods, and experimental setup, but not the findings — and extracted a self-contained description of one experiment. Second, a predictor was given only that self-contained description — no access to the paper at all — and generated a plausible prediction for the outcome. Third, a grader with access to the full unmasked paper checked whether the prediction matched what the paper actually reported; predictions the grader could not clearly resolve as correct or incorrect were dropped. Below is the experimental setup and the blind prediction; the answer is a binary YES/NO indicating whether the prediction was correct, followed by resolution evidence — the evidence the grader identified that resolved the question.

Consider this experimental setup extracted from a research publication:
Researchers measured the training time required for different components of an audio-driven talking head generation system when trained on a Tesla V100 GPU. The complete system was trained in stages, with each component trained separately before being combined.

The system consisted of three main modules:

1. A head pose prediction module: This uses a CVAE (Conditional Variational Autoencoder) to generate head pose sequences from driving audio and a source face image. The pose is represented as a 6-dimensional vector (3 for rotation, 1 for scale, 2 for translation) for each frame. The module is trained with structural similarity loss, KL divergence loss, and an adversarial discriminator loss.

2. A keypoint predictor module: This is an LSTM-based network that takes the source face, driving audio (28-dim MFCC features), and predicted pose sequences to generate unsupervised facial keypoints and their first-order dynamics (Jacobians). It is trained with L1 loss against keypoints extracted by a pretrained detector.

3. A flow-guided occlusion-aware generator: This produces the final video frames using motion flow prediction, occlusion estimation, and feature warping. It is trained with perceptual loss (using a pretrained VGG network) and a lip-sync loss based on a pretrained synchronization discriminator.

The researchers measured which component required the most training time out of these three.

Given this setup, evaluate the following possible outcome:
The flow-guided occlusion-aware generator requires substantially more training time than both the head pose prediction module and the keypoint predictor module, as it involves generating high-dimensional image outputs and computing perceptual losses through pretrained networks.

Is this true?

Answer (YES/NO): NO